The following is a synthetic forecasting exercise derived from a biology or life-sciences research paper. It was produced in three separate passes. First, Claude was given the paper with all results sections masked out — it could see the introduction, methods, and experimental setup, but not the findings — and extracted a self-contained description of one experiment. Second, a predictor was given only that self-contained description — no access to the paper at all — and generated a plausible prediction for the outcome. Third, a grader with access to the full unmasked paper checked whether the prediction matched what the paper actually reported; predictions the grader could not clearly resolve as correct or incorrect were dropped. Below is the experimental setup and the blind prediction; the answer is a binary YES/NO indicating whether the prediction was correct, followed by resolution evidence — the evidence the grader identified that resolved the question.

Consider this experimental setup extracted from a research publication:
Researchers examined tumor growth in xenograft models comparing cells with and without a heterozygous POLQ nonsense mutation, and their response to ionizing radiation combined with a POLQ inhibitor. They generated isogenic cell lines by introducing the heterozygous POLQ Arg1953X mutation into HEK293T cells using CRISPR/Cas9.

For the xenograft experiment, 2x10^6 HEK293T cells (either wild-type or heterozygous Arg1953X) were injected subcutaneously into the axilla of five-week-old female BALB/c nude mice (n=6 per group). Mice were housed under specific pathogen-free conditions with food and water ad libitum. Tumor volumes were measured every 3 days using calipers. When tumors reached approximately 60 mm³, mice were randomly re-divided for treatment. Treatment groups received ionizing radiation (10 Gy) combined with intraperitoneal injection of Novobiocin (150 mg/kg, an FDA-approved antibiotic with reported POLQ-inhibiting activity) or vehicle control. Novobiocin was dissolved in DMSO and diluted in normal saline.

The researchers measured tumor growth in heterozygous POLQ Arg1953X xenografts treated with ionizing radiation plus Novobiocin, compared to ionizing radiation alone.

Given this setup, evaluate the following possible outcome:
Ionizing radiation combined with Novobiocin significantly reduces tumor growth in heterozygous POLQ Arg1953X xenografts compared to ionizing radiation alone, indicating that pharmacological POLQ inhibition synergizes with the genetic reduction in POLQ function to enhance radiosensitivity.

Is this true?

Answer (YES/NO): NO